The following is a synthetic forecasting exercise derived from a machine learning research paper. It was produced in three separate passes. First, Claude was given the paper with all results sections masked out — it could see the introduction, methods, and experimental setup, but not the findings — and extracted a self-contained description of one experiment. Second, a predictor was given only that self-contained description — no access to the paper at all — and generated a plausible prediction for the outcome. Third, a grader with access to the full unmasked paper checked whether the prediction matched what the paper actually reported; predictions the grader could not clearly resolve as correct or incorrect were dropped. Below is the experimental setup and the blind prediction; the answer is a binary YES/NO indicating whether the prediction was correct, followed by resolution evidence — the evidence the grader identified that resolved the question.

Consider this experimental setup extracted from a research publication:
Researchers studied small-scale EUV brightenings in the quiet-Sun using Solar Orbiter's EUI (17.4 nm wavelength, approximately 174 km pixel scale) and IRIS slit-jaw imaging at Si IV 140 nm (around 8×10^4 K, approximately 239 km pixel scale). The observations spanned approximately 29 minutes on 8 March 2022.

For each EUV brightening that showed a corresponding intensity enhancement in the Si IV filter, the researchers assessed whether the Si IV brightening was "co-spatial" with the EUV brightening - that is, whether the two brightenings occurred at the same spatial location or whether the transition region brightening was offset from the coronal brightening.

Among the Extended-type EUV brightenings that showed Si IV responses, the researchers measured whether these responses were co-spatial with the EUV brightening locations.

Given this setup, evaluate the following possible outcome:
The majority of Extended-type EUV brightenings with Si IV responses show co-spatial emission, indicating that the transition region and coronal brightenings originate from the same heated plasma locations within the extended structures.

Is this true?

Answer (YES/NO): YES